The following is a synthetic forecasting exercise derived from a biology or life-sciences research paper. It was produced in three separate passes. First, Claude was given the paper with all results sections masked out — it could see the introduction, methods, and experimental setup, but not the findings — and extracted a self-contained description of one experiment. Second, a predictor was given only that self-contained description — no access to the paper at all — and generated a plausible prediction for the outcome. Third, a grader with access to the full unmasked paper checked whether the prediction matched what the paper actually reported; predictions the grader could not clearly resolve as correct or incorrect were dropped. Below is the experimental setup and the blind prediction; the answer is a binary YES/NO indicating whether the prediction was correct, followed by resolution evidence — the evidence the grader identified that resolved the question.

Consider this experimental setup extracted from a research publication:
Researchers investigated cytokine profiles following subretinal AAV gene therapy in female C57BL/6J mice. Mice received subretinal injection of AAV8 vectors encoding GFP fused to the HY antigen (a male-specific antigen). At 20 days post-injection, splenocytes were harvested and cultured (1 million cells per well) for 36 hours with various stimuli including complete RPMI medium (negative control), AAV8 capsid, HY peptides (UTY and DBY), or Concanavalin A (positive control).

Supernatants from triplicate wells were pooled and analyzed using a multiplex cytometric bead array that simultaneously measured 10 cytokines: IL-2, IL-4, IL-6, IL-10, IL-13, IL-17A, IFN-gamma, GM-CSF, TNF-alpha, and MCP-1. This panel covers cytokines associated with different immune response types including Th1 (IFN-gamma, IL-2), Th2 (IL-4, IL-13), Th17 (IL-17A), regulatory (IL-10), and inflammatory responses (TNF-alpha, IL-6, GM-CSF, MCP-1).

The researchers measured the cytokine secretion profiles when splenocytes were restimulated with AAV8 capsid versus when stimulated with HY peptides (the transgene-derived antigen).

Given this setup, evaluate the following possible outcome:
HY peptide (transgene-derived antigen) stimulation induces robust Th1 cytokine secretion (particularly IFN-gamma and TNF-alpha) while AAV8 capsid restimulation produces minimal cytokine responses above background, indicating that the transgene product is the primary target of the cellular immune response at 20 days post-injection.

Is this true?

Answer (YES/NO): NO